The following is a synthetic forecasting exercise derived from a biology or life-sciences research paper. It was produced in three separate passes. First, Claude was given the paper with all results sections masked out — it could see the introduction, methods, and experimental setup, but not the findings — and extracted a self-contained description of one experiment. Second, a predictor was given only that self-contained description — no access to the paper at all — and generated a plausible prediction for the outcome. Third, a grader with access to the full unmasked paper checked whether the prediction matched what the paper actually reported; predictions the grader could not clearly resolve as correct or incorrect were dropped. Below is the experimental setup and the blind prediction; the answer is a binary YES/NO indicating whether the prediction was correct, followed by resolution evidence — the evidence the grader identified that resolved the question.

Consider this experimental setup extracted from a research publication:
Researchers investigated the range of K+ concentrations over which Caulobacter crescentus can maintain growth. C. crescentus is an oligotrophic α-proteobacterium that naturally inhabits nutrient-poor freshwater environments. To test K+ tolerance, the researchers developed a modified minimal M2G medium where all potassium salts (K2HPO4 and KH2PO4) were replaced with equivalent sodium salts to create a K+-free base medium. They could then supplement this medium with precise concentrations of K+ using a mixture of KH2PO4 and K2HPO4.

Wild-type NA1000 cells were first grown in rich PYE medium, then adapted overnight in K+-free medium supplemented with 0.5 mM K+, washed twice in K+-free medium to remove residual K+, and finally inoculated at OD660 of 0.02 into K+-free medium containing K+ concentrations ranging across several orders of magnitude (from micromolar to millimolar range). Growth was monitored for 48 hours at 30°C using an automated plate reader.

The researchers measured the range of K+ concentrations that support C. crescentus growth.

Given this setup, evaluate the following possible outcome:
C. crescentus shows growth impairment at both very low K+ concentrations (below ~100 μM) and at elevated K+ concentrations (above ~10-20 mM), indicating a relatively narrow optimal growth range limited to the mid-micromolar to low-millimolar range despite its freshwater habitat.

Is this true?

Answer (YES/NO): NO